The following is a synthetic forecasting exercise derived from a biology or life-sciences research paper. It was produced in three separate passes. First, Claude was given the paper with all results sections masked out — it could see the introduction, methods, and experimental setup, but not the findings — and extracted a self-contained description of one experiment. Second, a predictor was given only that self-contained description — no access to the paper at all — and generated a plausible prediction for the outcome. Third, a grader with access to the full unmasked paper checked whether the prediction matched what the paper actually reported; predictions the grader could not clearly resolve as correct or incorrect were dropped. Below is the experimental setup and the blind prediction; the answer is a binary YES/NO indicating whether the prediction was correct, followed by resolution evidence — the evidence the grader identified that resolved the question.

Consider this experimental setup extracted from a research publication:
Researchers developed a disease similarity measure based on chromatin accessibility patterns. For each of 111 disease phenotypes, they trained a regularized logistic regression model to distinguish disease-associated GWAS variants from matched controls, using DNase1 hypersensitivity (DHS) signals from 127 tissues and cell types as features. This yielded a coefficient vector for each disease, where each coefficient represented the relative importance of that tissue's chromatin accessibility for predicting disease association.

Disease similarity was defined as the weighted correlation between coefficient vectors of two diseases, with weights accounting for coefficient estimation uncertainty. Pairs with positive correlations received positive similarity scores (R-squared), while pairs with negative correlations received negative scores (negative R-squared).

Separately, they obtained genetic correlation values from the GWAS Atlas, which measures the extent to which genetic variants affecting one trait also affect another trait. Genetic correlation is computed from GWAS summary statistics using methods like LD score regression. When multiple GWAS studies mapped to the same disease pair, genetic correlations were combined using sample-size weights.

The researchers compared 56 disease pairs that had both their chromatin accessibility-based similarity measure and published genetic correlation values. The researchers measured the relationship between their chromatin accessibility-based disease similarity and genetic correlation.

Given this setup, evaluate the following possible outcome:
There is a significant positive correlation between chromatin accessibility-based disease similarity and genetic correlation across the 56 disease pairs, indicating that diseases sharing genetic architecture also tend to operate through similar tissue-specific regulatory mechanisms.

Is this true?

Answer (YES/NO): YES